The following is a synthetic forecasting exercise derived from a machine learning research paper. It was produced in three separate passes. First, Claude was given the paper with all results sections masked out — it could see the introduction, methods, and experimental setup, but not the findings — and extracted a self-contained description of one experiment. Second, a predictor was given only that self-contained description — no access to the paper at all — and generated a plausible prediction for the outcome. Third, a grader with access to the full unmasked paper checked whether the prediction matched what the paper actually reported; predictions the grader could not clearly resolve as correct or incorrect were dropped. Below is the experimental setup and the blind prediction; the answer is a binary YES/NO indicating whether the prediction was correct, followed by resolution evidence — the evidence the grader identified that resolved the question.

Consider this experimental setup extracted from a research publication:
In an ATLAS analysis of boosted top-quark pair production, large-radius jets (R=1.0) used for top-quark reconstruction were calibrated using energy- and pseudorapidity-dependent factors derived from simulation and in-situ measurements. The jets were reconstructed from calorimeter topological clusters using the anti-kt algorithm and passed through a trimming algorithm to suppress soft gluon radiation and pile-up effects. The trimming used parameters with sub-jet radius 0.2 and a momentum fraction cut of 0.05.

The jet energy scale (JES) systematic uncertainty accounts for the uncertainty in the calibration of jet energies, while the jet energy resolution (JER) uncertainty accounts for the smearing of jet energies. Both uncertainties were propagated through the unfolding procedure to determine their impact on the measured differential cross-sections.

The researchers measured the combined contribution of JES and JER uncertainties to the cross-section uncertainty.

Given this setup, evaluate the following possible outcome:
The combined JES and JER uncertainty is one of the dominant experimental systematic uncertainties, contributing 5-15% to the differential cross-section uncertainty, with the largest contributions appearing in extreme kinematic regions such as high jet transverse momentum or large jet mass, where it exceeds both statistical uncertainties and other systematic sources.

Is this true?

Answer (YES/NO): NO